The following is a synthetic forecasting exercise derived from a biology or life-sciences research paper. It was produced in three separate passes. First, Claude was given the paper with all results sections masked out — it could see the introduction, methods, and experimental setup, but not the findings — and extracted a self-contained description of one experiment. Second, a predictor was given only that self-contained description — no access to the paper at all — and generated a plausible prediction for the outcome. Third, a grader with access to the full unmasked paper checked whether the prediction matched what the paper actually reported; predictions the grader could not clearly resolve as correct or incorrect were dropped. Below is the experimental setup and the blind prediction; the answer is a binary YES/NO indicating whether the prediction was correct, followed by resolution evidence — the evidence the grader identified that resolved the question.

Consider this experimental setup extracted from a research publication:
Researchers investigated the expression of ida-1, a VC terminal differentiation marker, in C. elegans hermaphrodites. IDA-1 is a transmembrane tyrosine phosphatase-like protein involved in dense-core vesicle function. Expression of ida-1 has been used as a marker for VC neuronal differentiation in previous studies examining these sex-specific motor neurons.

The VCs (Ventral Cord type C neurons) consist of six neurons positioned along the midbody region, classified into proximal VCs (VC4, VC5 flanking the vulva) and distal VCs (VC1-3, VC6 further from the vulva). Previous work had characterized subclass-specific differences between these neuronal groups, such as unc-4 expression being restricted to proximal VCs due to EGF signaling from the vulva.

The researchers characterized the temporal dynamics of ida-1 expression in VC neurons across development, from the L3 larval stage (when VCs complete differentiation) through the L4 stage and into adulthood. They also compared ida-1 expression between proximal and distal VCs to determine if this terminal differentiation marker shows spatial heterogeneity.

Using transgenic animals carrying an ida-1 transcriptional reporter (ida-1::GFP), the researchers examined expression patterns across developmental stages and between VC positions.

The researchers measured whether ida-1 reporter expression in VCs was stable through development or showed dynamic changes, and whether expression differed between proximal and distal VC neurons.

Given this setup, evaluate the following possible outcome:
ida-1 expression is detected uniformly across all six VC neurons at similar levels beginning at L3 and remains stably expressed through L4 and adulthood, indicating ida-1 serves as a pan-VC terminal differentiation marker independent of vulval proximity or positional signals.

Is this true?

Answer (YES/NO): NO